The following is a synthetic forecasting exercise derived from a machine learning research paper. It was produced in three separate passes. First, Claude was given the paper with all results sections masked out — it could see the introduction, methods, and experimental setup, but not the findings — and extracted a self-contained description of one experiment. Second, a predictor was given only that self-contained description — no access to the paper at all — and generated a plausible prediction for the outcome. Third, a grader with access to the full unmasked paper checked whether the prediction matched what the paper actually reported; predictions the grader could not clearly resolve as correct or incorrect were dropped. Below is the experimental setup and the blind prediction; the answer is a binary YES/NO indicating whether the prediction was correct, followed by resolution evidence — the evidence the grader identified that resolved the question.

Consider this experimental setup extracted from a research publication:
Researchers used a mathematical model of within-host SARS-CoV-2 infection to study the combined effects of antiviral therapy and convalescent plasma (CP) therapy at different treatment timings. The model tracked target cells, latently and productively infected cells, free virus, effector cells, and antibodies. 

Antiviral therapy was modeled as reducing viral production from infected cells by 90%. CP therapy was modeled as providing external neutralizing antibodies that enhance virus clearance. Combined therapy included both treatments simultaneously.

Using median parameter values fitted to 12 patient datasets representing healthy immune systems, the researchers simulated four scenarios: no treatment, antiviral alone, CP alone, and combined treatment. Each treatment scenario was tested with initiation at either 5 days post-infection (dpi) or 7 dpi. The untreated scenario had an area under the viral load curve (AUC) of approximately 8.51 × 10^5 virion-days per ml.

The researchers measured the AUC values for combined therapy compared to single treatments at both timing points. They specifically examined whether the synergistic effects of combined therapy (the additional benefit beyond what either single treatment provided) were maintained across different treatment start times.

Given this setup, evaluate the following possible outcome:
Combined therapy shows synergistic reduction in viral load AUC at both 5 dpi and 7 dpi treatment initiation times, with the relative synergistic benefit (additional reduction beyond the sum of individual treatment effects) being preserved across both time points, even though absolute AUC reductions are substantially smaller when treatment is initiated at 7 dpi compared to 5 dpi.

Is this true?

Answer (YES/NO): NO